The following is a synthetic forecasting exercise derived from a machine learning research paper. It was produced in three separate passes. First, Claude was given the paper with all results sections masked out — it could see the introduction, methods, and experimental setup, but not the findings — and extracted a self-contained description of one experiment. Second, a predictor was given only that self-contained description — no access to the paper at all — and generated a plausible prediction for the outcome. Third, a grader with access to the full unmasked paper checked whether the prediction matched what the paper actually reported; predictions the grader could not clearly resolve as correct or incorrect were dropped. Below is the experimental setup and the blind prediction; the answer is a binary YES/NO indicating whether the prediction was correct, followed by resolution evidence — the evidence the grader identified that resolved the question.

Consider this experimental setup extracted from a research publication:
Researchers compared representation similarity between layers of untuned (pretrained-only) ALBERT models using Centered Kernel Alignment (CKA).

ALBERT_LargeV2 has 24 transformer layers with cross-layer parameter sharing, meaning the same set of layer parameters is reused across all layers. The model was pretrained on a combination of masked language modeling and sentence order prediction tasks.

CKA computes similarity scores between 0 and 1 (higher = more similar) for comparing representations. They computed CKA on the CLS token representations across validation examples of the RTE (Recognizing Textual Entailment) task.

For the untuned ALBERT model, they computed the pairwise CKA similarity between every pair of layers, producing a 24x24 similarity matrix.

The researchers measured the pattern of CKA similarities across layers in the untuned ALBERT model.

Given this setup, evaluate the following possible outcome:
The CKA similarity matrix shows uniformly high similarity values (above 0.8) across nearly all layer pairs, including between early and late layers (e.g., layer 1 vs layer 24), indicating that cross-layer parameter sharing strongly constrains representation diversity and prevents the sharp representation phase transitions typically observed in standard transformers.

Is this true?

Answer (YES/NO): NO